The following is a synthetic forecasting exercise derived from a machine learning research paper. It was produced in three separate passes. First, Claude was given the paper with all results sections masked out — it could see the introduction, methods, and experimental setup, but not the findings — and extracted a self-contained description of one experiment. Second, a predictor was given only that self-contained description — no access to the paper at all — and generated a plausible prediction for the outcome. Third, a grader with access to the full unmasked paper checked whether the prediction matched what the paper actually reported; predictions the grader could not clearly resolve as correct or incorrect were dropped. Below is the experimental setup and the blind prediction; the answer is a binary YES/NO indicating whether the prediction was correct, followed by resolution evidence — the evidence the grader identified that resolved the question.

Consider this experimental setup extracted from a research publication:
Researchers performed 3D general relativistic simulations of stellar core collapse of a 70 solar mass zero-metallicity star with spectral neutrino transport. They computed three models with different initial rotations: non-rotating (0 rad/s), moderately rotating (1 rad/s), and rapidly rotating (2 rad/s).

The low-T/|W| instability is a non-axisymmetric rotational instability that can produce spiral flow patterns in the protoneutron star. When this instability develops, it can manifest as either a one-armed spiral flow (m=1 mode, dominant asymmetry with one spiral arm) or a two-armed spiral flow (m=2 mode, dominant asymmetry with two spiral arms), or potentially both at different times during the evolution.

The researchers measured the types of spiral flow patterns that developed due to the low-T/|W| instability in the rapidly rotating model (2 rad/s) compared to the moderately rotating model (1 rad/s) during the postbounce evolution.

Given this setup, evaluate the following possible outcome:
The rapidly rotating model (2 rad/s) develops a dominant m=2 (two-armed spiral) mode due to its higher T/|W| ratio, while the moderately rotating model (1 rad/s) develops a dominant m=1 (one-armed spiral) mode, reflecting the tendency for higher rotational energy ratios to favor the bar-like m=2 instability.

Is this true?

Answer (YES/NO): NO